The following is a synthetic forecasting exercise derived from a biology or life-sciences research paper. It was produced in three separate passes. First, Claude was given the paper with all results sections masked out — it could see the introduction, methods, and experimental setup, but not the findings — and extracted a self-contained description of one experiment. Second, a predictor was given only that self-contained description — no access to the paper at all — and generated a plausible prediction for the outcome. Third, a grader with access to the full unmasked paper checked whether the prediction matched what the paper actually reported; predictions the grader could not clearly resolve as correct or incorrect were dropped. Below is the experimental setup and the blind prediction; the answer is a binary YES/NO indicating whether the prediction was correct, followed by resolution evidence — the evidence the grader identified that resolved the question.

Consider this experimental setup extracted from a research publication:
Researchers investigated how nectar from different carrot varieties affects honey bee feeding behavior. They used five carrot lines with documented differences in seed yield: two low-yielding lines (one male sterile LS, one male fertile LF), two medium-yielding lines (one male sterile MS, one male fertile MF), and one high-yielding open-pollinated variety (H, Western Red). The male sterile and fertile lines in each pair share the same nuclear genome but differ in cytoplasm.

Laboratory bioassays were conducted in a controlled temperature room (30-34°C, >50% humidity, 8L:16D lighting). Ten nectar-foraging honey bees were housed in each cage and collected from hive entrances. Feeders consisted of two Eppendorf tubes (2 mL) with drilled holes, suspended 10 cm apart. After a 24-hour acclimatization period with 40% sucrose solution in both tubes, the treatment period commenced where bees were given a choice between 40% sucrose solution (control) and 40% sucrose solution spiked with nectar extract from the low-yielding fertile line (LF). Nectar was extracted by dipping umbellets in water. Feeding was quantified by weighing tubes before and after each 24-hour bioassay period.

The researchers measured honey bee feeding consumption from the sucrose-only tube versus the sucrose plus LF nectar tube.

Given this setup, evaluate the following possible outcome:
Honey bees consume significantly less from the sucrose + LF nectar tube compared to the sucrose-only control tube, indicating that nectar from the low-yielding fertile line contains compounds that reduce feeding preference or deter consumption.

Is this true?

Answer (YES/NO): YES